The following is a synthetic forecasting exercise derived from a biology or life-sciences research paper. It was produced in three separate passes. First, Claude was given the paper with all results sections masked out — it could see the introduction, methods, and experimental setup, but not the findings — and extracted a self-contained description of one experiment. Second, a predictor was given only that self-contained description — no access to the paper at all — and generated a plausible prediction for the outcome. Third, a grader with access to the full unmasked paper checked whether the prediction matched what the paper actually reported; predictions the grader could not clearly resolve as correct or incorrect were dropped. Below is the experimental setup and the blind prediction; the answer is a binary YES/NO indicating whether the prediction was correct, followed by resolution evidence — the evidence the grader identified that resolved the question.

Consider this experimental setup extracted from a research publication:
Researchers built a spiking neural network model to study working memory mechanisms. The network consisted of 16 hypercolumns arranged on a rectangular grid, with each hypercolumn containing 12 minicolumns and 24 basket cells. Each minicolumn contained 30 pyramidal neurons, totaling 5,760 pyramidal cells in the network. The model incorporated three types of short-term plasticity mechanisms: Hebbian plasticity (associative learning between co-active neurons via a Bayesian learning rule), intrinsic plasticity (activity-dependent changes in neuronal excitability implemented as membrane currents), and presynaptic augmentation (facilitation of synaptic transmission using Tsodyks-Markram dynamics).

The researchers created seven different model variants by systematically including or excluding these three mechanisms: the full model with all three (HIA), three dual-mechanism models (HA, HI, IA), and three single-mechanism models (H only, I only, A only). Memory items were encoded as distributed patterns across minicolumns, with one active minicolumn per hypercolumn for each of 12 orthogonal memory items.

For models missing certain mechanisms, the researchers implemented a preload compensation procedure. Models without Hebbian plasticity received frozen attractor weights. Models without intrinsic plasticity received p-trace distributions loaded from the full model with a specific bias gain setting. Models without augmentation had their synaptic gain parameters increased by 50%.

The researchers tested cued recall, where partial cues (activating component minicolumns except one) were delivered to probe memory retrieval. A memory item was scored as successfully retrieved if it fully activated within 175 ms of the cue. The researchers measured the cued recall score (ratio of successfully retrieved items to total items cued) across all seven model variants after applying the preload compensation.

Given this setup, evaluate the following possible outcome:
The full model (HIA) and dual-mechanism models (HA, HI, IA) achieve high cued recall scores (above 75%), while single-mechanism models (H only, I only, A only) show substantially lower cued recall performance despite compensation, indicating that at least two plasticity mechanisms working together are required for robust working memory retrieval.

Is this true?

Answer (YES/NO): NO